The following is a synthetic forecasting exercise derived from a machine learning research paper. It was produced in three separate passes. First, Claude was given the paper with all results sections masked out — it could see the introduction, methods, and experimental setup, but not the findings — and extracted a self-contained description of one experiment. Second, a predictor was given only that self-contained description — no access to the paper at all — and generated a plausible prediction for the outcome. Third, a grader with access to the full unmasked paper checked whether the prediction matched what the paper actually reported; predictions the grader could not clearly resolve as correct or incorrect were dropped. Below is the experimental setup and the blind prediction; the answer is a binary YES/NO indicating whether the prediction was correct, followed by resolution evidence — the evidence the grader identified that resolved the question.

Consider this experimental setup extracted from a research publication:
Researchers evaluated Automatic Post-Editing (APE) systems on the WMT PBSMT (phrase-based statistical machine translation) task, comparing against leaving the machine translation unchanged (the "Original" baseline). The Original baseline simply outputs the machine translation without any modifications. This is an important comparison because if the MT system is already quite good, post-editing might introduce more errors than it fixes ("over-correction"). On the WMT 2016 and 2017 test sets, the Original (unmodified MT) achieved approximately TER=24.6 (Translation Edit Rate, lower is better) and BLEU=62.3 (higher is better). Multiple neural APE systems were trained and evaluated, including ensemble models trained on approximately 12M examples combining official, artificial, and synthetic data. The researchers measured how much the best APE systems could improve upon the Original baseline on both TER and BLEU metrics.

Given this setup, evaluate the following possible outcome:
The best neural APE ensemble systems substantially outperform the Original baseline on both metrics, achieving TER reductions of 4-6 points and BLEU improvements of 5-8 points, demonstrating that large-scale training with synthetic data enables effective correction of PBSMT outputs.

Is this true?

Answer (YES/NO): NO